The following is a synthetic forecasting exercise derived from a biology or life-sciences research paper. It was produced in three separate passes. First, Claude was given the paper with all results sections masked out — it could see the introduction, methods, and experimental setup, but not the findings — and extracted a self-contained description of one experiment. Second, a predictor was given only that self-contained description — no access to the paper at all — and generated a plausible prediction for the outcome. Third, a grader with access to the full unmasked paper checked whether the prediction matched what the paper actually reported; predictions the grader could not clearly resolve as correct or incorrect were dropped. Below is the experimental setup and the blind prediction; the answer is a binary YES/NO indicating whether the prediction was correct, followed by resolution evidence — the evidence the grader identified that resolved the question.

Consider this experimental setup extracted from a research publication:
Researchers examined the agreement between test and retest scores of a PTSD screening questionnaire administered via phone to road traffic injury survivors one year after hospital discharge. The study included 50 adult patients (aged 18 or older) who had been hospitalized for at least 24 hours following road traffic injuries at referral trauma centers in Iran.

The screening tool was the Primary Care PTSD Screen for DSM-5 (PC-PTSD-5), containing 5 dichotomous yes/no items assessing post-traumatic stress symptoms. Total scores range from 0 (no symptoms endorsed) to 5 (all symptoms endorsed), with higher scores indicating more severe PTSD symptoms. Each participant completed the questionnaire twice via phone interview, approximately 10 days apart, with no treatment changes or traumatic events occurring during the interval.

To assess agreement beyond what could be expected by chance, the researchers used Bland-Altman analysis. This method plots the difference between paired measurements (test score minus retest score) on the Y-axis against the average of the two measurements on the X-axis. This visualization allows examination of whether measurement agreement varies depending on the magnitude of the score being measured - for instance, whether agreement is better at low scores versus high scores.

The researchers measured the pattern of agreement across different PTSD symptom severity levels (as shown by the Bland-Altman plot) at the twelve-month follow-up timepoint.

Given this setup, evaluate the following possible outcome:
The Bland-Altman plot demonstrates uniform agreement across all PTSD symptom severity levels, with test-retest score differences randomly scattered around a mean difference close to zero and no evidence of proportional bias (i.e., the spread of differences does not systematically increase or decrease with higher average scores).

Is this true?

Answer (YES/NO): NO